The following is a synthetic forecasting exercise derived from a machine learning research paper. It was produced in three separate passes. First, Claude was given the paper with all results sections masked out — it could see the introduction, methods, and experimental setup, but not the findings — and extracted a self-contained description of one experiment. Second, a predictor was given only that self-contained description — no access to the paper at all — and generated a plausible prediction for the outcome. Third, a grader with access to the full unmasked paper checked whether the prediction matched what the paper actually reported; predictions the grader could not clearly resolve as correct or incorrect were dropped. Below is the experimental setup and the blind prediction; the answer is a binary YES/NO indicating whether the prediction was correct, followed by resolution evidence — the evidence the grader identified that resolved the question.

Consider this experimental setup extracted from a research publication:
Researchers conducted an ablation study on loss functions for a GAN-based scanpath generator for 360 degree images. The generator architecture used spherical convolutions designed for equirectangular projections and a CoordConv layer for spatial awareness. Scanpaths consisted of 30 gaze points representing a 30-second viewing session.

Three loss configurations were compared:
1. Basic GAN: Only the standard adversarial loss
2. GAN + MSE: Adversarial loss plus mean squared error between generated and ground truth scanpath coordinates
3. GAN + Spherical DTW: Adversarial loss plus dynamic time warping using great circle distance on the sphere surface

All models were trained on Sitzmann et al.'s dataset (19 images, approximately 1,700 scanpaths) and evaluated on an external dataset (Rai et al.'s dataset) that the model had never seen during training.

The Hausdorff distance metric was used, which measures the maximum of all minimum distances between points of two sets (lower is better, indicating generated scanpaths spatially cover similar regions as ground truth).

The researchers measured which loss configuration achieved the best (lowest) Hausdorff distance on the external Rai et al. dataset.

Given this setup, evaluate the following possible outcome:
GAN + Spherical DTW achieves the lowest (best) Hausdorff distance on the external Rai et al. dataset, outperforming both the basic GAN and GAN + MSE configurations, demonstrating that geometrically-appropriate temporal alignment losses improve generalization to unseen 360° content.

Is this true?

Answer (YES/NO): NO